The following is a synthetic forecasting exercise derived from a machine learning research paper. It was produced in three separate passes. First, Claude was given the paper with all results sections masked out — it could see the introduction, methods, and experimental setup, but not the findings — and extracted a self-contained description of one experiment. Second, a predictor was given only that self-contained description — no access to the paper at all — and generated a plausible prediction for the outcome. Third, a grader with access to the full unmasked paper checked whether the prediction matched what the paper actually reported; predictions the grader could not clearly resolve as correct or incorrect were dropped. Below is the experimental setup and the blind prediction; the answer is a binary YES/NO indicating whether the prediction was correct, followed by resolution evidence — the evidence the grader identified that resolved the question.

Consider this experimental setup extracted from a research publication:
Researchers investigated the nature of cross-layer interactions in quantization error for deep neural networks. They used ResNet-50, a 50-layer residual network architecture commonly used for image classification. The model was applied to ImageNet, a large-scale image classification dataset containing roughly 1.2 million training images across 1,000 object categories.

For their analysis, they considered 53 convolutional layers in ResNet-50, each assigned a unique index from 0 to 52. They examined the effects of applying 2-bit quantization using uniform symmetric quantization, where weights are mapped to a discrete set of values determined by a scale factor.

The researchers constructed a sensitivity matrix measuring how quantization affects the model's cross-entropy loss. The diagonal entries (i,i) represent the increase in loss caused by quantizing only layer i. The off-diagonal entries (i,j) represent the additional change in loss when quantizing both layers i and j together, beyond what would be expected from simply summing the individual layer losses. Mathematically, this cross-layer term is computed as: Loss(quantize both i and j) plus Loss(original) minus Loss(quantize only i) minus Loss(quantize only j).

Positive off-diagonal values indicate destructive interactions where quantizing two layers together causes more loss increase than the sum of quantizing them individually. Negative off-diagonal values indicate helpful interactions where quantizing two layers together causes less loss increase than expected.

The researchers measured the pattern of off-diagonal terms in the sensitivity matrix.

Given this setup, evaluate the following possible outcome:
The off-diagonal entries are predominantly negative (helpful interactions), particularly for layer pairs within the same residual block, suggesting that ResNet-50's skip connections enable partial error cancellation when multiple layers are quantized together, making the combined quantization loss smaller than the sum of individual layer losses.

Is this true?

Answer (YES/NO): NO